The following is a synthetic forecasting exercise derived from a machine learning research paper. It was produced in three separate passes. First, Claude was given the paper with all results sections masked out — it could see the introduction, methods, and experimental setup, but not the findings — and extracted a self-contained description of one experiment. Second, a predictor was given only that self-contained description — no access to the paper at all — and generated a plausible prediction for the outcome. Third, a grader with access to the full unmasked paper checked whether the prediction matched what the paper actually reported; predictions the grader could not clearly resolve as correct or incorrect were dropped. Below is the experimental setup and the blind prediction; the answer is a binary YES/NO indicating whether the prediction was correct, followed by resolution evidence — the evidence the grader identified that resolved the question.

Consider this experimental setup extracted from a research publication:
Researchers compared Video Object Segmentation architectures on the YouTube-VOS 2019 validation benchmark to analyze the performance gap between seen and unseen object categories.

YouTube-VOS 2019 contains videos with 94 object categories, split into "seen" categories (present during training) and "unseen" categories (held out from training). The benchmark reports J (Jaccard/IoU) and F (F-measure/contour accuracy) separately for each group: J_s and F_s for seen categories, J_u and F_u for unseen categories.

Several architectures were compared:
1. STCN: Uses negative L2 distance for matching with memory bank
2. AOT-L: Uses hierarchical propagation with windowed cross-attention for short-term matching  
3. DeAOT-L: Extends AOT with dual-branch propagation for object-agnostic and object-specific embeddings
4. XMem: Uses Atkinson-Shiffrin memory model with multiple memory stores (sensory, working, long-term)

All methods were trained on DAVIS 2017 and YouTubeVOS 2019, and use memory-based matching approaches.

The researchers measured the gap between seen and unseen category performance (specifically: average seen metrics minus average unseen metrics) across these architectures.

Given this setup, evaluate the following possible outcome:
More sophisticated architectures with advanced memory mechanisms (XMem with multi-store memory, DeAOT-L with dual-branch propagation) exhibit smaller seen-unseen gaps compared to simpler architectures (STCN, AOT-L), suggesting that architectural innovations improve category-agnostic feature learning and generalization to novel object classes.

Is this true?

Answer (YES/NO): NO